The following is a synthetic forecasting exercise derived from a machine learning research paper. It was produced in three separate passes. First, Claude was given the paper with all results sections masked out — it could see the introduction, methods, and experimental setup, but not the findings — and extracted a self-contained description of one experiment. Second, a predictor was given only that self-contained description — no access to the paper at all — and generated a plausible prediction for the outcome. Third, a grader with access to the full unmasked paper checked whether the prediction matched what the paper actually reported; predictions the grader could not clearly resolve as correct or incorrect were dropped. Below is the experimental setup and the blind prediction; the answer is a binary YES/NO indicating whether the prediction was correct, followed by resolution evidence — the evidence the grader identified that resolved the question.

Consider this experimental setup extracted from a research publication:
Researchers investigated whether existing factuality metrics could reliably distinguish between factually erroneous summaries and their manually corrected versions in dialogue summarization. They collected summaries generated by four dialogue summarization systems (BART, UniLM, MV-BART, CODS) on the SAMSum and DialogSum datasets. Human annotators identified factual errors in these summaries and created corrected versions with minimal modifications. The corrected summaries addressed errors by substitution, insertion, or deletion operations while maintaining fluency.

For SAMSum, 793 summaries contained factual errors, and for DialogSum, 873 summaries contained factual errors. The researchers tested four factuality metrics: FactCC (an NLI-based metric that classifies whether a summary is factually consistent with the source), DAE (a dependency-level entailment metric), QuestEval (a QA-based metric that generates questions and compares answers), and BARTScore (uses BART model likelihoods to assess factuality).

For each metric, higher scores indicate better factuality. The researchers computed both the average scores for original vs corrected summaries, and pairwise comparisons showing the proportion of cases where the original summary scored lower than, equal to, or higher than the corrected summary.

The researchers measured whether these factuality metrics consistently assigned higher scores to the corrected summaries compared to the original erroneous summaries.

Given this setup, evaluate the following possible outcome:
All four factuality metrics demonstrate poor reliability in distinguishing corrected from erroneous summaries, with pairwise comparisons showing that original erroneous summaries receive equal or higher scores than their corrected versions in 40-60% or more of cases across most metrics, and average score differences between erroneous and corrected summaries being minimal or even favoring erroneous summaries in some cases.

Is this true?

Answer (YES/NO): YES